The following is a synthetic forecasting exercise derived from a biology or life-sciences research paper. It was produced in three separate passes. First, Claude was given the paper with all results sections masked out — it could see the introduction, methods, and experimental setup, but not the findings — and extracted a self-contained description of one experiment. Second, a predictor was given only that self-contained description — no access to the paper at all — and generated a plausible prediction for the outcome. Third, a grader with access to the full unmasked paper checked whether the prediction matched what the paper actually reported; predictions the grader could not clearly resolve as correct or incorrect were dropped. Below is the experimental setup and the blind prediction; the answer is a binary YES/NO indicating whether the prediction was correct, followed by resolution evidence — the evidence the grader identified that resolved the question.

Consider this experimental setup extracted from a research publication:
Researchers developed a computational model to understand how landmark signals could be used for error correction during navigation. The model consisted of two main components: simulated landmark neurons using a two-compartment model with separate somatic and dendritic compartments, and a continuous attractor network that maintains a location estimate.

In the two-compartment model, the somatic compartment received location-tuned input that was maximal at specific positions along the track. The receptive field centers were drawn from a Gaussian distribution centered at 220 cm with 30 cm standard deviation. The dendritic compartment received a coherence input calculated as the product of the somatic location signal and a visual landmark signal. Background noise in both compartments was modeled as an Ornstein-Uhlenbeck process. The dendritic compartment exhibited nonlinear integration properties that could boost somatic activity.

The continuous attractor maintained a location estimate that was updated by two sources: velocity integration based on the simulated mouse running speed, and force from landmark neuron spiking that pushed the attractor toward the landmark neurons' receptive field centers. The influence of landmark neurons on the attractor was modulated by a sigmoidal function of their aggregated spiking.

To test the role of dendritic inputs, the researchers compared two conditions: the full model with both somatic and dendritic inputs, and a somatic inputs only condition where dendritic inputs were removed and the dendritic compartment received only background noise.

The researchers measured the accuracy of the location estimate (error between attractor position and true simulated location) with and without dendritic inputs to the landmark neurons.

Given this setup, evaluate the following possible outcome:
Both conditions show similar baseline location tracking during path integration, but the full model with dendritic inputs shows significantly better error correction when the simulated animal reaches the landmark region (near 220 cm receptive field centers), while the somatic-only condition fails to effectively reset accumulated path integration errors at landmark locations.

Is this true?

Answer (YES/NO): NO